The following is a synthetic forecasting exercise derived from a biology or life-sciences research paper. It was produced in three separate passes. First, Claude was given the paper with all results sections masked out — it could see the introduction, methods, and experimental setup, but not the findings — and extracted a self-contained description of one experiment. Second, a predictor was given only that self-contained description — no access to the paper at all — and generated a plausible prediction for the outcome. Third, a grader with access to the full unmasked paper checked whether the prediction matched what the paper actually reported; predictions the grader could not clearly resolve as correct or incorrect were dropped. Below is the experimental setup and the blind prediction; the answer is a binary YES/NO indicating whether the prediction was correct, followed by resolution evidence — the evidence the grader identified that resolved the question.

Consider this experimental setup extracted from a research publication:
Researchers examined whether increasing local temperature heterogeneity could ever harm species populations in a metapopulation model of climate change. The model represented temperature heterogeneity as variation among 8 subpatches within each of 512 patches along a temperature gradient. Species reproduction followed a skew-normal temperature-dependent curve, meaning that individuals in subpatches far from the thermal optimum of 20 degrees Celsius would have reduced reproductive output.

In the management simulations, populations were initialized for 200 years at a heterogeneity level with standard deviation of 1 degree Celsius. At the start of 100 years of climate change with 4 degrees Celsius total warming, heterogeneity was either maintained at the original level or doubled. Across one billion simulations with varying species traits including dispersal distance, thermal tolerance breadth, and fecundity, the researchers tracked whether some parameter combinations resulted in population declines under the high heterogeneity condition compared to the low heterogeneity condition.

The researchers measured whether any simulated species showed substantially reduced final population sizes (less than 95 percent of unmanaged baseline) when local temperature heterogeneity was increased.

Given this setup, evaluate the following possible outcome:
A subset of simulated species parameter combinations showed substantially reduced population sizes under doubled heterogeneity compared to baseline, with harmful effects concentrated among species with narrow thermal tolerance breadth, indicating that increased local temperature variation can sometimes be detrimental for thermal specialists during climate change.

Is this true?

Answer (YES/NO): NO